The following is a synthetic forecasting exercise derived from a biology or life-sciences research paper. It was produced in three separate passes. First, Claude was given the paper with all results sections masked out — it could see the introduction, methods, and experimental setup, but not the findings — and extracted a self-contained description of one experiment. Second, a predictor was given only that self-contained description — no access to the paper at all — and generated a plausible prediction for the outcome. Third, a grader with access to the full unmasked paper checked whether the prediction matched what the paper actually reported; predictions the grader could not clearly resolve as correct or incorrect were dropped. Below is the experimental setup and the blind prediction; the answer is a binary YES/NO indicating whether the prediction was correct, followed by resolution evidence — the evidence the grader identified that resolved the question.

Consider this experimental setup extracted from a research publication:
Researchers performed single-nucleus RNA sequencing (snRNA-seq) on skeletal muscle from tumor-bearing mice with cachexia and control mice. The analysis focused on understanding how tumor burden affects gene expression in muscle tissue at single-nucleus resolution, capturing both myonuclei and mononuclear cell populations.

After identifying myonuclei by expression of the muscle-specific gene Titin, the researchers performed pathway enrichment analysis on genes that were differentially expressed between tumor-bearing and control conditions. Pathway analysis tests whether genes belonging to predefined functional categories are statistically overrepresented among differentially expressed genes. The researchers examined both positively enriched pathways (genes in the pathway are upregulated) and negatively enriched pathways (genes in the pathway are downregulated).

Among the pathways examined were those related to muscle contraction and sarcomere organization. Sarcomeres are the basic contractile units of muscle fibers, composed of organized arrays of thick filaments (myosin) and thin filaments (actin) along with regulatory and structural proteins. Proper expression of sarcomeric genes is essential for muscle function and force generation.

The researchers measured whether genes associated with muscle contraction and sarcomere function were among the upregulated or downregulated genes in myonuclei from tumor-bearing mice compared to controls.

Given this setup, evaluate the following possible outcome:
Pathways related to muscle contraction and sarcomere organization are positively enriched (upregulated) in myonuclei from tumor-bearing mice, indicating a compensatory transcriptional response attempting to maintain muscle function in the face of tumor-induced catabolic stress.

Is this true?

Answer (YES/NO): NO